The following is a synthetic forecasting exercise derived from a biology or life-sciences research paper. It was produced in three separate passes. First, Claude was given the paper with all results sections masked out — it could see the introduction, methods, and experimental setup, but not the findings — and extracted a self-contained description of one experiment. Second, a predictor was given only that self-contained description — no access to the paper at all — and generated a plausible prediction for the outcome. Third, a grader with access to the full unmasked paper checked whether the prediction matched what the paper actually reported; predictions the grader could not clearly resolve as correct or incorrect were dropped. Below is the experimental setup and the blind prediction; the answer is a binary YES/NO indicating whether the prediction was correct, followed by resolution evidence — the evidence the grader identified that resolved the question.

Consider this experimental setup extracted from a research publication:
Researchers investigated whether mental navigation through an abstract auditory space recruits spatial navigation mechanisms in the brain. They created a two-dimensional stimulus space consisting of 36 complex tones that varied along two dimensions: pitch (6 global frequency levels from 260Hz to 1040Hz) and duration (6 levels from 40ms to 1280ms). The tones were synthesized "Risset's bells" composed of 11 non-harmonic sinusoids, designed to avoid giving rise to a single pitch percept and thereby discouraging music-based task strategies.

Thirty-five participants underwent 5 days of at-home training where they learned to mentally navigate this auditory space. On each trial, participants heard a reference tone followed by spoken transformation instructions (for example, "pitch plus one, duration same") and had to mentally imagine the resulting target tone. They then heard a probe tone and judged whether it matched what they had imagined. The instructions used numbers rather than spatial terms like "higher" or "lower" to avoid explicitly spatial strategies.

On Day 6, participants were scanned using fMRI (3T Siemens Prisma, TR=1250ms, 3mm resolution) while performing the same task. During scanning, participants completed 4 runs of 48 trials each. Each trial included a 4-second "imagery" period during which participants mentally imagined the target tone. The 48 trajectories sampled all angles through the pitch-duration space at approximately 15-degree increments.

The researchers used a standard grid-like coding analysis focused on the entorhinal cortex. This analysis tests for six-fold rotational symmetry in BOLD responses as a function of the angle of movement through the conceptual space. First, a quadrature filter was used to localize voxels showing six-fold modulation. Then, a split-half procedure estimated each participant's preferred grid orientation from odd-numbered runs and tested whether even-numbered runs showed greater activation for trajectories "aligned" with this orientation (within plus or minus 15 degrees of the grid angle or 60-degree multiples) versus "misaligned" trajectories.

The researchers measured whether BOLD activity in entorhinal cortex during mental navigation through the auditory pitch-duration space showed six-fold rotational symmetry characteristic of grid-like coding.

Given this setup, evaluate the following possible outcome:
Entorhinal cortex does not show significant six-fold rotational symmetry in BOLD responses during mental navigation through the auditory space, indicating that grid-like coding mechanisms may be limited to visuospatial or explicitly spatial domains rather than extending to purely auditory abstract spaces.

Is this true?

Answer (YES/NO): NO